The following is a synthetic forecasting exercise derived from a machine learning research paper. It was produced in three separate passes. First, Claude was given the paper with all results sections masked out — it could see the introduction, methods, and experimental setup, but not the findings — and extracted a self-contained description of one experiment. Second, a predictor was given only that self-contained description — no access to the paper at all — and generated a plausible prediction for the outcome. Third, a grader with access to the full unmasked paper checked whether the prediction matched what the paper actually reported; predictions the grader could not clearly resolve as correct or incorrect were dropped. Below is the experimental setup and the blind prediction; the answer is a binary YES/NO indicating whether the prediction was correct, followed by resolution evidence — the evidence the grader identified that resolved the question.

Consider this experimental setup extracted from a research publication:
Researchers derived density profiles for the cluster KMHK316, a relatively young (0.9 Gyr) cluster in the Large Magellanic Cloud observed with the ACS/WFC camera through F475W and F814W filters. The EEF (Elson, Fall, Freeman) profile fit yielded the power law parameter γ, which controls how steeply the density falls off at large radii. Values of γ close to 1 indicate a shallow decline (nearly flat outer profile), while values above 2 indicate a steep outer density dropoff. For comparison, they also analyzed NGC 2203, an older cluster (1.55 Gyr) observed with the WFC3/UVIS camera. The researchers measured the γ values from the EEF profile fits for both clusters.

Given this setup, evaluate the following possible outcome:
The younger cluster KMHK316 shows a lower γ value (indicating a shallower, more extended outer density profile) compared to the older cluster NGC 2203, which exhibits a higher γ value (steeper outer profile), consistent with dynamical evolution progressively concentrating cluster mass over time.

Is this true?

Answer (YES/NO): YES